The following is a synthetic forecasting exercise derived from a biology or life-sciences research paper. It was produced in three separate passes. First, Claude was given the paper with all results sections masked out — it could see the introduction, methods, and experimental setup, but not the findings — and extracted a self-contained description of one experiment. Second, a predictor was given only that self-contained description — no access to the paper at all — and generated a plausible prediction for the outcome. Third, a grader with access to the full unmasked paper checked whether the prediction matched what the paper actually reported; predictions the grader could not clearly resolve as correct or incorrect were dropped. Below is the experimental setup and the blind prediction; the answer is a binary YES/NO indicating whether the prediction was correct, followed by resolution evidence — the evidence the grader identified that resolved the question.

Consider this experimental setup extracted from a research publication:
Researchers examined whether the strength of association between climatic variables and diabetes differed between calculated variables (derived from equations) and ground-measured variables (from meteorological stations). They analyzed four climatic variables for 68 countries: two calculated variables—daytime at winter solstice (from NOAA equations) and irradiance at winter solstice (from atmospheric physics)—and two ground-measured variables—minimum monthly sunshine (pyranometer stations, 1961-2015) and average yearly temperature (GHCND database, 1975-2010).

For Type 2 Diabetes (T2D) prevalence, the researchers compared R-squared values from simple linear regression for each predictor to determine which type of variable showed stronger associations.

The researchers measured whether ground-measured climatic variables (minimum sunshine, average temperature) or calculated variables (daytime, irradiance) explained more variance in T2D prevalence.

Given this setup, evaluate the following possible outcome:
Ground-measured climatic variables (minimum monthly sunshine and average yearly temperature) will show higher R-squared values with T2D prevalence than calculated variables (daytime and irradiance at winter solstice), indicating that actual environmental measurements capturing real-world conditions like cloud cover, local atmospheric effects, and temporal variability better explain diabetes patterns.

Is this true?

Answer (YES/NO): YES